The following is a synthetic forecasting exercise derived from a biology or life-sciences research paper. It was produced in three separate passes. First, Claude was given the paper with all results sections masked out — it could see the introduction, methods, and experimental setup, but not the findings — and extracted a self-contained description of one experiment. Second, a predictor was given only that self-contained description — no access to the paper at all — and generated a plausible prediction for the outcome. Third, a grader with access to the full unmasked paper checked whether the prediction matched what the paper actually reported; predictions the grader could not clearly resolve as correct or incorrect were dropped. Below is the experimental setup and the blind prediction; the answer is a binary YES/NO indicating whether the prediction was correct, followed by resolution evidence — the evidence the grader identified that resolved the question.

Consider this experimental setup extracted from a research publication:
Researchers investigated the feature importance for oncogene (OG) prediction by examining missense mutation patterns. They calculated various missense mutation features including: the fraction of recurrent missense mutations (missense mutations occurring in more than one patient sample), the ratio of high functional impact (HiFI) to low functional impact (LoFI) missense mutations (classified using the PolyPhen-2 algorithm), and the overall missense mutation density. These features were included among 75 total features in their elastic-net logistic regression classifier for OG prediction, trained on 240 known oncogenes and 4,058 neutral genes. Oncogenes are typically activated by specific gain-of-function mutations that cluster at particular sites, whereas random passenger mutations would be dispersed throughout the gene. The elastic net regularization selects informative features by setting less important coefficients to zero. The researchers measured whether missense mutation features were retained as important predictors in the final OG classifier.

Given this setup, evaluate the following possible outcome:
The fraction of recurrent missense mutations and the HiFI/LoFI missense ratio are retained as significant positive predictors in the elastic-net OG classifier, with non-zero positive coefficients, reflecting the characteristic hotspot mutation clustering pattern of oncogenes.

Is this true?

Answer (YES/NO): NO